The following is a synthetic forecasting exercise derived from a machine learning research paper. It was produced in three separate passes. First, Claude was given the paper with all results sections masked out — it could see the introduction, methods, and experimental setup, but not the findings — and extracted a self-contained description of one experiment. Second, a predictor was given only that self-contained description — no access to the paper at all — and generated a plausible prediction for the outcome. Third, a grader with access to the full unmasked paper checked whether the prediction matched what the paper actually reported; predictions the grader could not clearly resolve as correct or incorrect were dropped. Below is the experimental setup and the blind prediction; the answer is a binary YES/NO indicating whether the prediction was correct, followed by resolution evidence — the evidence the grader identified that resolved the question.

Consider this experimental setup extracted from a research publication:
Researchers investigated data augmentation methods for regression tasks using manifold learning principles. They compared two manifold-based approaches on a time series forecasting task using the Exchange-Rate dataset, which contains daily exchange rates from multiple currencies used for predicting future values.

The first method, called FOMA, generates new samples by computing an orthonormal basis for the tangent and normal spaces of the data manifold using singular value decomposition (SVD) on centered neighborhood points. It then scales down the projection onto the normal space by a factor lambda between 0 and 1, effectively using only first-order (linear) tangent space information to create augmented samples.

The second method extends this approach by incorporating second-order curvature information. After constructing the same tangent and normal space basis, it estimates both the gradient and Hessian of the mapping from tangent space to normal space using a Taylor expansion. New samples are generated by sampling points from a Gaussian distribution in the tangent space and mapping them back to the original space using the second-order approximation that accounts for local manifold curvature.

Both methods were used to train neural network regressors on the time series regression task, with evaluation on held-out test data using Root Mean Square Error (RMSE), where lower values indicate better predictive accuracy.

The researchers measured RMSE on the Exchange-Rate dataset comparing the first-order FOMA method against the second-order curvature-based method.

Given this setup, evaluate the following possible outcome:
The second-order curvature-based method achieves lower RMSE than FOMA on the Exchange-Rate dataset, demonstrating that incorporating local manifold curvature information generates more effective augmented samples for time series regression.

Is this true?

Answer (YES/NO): NO